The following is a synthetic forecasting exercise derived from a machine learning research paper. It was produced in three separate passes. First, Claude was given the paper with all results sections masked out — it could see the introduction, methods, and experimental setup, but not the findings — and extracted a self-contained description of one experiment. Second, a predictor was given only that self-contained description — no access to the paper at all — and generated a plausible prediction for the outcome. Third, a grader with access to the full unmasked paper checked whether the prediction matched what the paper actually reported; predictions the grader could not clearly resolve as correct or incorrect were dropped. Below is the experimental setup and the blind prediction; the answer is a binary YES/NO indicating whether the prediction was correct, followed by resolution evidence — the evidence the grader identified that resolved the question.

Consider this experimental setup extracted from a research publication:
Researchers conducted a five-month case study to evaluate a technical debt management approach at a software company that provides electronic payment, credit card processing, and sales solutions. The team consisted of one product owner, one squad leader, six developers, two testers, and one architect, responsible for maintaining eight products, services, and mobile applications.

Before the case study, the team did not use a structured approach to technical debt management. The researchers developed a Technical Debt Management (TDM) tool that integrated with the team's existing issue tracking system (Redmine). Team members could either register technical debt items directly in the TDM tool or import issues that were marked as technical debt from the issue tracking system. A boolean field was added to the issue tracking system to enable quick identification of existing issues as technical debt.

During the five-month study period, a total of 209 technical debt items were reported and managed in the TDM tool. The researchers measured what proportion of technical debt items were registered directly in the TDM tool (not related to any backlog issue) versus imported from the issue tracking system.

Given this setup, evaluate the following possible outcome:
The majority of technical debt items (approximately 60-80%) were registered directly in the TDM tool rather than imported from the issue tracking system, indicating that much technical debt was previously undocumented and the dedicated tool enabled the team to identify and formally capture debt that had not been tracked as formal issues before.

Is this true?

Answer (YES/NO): NO